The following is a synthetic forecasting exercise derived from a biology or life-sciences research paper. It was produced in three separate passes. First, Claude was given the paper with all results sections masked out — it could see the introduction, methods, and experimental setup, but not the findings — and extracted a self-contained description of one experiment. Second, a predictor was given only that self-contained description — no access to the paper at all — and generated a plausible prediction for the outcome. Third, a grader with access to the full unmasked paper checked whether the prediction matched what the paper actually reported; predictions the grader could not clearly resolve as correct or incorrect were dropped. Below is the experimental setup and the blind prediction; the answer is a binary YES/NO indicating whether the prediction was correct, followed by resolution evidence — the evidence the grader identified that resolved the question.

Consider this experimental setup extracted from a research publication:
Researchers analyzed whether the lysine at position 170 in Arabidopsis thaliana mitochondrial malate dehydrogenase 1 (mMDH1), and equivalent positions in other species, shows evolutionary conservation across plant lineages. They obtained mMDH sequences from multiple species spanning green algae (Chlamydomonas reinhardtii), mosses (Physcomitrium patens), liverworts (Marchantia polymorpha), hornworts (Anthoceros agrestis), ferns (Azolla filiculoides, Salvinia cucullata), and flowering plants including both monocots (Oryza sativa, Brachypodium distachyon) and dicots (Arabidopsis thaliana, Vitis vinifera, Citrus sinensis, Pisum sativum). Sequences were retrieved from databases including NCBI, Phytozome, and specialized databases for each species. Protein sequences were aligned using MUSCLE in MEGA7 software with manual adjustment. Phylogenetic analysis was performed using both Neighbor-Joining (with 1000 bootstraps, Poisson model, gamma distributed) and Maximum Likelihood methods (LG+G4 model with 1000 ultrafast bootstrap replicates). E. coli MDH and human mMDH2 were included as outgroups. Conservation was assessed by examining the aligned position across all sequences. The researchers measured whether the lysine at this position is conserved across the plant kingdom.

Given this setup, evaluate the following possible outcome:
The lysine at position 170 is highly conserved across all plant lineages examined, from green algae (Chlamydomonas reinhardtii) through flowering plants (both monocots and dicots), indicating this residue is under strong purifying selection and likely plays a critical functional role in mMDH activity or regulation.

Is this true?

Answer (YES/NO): NO